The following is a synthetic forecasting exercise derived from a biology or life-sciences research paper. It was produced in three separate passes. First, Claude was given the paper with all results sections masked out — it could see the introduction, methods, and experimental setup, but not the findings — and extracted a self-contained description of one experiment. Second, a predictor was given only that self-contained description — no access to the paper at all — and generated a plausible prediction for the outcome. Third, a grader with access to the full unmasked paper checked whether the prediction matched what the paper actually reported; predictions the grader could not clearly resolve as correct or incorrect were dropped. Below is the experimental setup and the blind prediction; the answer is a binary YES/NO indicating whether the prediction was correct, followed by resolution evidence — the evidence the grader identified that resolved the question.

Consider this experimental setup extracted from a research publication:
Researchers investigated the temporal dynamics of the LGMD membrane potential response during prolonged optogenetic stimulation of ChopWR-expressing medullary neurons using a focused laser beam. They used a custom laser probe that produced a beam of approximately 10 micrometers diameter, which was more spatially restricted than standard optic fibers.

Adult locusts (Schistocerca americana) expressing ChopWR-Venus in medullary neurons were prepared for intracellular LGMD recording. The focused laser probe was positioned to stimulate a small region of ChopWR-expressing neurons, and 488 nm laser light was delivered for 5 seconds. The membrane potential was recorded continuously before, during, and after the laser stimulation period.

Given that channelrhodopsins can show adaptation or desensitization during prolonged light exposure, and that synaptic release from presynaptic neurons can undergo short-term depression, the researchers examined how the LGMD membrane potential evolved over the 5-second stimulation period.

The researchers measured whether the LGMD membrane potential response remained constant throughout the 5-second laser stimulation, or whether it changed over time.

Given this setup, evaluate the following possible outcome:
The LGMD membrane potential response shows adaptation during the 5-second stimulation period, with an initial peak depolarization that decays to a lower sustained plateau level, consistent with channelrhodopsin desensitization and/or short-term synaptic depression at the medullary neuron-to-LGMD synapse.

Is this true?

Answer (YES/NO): YES